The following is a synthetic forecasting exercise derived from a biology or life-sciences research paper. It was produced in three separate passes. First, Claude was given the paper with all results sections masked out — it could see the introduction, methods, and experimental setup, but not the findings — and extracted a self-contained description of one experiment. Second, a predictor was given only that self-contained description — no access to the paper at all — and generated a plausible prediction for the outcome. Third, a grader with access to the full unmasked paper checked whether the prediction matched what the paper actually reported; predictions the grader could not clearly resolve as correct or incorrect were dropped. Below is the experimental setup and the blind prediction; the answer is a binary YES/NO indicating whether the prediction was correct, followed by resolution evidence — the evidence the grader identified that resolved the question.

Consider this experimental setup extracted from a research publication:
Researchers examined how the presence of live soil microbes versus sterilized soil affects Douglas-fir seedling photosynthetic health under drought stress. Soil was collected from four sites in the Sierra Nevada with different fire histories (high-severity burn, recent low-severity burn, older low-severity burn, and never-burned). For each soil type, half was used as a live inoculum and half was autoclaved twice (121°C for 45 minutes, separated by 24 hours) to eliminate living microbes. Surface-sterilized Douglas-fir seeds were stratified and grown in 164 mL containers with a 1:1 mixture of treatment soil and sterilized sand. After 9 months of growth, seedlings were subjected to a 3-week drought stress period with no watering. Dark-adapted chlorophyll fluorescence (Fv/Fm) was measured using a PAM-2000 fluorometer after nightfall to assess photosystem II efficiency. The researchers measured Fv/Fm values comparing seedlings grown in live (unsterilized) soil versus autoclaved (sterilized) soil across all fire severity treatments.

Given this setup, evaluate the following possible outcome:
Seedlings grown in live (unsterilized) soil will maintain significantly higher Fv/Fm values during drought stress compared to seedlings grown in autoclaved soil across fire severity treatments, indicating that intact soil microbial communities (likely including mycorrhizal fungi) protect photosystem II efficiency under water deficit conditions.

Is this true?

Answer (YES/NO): YES